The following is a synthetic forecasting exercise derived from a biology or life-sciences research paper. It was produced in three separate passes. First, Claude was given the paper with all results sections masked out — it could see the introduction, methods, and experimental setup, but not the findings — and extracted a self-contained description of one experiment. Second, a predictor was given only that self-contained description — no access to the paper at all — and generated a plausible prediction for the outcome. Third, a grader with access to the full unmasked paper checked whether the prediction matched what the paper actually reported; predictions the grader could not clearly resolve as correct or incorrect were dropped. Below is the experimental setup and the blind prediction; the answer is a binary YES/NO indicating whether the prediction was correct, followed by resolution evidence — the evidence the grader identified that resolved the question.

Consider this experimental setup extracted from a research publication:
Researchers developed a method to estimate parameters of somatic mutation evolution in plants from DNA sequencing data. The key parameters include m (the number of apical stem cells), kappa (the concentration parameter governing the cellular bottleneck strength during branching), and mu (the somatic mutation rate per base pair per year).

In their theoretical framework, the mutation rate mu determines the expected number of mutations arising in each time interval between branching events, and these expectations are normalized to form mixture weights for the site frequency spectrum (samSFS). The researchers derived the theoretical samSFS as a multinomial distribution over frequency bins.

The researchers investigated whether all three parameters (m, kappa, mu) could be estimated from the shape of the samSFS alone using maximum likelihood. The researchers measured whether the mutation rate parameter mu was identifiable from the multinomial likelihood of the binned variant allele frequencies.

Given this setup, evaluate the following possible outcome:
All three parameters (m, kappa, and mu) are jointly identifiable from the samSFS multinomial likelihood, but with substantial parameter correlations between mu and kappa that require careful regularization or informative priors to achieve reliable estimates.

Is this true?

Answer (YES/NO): NO